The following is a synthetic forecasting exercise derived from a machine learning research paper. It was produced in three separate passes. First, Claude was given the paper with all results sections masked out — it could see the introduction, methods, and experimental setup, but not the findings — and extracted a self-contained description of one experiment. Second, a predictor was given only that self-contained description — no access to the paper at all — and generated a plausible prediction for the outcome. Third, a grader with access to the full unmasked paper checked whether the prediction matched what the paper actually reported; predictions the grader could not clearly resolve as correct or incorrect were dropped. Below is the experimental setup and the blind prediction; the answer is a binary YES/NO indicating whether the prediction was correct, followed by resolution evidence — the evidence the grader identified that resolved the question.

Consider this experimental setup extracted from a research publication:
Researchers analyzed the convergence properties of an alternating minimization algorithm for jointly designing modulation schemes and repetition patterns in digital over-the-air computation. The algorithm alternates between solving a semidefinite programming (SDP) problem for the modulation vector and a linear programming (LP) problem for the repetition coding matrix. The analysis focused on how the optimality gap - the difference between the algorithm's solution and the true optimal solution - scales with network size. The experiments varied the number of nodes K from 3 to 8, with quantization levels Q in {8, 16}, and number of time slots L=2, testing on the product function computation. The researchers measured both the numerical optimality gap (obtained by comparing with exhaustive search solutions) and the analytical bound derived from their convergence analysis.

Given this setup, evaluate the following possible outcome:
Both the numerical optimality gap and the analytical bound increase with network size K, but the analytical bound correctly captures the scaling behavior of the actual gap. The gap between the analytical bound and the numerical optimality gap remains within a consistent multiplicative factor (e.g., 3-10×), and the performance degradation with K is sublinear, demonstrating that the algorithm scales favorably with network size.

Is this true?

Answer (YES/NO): NO